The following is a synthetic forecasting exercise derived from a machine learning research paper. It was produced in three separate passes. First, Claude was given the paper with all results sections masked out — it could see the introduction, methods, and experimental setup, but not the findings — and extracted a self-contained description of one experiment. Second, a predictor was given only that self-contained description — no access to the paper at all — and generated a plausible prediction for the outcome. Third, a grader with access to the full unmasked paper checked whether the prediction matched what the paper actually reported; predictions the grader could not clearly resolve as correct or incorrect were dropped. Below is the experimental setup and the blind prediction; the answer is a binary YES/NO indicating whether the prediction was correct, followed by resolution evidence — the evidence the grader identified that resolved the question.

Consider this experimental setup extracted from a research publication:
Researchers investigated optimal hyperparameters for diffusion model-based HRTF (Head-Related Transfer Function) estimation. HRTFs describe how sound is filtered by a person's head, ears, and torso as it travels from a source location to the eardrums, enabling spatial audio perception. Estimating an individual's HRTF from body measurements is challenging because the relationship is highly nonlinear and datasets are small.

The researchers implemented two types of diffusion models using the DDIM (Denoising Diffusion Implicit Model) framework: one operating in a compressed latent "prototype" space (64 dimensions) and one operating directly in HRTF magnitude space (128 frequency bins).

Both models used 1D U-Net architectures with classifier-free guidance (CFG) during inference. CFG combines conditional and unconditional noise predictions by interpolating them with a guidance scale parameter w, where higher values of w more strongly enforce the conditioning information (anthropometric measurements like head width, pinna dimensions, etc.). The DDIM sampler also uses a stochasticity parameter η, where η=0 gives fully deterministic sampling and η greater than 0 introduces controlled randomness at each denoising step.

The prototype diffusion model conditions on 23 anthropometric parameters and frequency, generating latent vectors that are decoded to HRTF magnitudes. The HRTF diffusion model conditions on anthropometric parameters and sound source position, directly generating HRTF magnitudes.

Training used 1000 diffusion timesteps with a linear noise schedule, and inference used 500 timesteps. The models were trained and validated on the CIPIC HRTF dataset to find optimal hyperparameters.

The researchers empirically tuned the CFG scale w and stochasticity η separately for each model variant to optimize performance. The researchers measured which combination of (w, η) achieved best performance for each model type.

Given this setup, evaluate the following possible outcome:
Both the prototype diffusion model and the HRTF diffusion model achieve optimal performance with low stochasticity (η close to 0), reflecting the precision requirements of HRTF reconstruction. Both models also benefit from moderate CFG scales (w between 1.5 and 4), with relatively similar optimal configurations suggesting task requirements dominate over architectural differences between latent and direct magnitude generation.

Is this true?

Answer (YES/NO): NO